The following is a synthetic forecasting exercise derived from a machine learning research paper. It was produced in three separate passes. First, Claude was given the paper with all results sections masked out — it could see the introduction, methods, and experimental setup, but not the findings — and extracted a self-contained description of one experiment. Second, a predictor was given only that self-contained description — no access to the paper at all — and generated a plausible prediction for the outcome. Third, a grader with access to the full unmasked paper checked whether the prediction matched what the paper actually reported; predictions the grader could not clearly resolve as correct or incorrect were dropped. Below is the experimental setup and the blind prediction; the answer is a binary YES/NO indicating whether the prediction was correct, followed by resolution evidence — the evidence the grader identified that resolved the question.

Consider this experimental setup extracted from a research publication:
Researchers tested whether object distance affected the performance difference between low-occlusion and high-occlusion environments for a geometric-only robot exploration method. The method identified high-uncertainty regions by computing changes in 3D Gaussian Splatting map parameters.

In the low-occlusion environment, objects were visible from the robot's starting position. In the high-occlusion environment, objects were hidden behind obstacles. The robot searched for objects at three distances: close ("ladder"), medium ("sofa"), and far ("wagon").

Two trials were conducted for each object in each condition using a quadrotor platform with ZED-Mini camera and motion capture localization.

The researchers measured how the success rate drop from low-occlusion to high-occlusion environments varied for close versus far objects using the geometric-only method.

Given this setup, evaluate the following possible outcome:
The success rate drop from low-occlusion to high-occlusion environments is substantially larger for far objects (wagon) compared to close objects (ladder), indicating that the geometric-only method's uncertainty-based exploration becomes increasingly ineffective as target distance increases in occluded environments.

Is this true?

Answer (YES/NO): YES